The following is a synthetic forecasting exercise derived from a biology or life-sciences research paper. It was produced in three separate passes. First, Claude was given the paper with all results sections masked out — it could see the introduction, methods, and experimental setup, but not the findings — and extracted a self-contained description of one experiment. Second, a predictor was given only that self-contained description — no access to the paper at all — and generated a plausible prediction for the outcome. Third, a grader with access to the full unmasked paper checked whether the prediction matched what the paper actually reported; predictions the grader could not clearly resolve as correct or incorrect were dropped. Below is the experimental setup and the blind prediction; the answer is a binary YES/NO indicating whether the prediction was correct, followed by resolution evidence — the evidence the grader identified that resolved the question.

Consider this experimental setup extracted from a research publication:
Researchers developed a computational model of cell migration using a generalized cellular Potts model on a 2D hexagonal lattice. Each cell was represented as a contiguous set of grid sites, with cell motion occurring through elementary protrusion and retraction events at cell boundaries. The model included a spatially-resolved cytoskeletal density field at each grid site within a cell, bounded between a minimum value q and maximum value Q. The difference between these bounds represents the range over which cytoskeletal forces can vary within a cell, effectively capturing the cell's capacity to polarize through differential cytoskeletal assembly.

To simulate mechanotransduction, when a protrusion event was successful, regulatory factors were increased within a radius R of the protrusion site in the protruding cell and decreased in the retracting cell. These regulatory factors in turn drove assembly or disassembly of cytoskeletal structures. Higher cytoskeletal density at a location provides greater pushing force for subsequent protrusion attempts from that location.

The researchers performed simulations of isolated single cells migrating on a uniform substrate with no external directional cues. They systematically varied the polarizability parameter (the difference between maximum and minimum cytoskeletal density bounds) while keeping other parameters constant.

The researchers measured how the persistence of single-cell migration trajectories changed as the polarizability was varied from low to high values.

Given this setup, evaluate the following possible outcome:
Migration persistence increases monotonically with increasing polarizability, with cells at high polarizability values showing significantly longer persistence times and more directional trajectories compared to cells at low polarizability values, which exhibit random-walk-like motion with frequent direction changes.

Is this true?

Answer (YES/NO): NO